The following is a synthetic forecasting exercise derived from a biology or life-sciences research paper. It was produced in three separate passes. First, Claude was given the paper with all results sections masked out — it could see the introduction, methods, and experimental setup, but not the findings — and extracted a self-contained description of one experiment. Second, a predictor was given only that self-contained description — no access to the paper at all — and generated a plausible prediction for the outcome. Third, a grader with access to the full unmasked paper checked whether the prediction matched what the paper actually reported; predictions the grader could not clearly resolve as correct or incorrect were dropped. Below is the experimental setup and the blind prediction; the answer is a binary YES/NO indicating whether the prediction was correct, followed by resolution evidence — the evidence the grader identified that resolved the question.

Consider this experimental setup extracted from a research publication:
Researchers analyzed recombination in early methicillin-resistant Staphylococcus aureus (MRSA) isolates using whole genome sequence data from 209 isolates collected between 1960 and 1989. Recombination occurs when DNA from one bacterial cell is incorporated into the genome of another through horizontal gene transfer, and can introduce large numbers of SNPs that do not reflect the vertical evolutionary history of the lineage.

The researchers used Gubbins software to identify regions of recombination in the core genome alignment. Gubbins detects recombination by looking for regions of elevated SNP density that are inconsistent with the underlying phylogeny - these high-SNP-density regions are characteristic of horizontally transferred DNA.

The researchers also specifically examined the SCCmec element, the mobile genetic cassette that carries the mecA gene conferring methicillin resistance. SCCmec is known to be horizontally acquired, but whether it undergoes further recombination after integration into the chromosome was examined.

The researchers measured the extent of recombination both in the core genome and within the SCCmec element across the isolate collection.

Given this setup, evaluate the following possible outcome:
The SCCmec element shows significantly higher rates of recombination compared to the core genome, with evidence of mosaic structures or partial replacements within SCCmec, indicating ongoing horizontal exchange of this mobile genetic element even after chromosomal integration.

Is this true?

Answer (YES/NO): NO